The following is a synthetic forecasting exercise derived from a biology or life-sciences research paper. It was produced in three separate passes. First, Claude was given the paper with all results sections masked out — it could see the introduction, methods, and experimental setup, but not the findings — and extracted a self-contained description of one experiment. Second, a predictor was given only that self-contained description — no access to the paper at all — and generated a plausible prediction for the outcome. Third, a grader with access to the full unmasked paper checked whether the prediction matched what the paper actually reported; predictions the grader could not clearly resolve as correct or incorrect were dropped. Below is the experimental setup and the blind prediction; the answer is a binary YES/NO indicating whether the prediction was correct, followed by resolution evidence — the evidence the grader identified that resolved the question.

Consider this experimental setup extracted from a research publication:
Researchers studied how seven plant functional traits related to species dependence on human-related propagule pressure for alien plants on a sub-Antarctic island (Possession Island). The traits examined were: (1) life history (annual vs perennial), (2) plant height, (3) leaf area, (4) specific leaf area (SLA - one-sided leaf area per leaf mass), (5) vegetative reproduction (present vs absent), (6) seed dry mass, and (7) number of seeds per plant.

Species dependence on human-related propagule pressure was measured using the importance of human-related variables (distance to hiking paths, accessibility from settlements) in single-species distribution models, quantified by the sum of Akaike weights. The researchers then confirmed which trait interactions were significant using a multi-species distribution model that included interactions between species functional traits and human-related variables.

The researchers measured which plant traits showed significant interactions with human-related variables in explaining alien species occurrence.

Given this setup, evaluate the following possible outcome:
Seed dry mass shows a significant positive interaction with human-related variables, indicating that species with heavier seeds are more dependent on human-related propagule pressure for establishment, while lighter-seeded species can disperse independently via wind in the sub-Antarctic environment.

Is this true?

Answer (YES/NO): NO